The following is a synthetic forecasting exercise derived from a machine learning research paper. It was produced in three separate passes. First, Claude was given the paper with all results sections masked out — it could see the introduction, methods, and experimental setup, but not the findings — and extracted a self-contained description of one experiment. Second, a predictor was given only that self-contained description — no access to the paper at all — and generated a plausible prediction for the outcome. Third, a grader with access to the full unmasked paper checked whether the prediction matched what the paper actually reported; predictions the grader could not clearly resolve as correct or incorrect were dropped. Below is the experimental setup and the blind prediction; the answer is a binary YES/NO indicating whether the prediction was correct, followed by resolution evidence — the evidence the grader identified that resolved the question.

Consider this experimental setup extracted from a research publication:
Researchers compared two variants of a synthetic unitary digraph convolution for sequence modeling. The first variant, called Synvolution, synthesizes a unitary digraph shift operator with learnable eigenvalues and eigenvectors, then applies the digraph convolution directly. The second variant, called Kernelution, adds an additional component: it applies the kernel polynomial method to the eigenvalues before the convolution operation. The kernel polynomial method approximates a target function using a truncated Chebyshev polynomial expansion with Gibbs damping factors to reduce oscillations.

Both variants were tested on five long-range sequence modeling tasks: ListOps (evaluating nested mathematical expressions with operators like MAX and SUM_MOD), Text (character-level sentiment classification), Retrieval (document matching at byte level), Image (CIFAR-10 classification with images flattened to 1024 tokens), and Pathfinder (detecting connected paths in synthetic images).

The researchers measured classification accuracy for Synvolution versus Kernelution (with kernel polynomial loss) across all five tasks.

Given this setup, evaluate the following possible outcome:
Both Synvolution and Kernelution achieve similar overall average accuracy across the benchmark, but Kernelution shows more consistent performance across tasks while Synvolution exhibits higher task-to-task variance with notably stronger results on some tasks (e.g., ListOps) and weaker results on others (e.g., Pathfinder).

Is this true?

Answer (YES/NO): NO